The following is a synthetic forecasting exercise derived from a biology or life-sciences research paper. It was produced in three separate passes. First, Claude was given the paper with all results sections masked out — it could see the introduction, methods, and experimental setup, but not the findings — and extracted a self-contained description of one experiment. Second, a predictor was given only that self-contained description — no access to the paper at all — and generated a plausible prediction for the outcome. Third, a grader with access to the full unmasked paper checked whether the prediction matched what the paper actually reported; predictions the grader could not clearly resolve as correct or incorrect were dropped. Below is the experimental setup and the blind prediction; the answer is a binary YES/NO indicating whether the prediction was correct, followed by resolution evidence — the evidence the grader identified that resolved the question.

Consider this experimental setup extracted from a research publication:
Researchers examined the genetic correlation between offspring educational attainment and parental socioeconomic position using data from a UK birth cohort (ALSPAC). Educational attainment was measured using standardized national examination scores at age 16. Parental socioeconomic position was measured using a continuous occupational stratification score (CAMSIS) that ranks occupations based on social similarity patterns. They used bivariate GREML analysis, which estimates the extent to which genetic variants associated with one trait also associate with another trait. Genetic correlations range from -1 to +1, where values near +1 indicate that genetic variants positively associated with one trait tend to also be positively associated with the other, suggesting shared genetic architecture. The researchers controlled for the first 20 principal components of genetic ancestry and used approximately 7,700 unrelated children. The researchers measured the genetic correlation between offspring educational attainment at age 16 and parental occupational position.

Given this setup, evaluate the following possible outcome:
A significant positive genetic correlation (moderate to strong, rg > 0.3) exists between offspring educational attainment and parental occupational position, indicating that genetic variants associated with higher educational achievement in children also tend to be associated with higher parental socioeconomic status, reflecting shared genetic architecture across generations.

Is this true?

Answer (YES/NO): YES